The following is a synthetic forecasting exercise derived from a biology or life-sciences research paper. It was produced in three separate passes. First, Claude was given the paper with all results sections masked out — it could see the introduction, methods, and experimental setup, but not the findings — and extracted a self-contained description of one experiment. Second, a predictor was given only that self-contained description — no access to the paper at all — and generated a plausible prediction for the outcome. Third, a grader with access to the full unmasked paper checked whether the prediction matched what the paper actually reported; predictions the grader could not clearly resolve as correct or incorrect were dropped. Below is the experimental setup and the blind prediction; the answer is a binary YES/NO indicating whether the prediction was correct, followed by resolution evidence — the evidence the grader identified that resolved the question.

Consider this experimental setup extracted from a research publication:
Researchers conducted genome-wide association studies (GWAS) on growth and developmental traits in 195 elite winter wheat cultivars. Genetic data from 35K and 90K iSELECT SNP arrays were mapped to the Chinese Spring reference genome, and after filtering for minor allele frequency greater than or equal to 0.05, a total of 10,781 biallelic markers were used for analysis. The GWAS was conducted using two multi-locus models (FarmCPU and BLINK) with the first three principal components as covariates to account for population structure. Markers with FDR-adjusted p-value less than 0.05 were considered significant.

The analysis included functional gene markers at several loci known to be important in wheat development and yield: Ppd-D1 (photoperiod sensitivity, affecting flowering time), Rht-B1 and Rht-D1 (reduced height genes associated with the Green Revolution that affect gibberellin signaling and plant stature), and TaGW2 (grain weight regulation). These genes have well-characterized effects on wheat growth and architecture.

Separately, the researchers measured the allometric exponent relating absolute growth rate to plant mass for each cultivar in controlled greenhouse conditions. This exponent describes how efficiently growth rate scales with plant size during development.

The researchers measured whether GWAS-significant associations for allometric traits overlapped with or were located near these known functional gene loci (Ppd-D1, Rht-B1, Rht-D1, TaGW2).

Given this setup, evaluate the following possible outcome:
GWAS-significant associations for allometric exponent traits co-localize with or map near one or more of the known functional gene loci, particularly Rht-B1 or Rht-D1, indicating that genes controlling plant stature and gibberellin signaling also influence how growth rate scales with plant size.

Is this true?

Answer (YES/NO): NO